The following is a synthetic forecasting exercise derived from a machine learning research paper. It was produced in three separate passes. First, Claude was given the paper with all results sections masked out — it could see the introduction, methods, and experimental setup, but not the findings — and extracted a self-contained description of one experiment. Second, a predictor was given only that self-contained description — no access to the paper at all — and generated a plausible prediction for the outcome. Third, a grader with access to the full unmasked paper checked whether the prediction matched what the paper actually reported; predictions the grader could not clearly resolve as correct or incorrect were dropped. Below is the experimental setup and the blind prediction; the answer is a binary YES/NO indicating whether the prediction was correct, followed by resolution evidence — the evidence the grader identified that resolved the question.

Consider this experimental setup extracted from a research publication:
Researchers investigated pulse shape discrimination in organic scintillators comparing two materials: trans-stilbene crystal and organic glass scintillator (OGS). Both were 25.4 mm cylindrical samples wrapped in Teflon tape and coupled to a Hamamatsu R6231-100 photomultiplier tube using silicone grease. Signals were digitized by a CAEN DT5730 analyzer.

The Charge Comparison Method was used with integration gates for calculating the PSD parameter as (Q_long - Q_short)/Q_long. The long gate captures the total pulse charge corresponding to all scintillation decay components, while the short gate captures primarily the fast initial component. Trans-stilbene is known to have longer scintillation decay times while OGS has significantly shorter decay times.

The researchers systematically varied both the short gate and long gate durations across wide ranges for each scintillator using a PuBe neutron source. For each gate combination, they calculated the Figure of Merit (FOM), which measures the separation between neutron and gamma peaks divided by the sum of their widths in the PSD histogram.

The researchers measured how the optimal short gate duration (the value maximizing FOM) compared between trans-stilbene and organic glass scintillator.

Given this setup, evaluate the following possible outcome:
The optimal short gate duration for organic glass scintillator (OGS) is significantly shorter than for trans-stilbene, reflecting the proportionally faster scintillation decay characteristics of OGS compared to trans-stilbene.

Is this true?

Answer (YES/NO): NO